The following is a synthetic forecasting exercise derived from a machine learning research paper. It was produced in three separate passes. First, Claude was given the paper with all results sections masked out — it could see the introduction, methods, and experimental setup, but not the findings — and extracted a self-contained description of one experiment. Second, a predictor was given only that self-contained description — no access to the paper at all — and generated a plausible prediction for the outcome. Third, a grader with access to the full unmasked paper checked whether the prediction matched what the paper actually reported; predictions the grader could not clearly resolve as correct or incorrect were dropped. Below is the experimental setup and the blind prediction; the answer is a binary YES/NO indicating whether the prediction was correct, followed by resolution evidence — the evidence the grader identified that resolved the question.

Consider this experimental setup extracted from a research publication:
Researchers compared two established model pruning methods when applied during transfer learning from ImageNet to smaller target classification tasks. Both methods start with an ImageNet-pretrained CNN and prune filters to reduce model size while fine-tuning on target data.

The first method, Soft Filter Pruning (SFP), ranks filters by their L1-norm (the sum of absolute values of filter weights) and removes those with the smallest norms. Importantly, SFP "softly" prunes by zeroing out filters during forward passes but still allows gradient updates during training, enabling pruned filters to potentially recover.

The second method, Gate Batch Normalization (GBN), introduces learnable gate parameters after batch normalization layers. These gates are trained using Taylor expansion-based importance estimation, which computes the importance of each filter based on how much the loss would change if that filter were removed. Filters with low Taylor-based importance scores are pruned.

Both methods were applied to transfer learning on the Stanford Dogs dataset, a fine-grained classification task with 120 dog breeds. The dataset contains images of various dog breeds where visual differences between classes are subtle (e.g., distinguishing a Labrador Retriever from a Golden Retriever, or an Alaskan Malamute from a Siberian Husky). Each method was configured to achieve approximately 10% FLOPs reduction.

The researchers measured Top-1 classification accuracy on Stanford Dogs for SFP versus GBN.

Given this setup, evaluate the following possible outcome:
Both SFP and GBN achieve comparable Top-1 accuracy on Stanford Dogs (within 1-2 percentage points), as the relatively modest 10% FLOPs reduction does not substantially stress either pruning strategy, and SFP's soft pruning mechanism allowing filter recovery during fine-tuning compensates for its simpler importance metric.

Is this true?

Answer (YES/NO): NO